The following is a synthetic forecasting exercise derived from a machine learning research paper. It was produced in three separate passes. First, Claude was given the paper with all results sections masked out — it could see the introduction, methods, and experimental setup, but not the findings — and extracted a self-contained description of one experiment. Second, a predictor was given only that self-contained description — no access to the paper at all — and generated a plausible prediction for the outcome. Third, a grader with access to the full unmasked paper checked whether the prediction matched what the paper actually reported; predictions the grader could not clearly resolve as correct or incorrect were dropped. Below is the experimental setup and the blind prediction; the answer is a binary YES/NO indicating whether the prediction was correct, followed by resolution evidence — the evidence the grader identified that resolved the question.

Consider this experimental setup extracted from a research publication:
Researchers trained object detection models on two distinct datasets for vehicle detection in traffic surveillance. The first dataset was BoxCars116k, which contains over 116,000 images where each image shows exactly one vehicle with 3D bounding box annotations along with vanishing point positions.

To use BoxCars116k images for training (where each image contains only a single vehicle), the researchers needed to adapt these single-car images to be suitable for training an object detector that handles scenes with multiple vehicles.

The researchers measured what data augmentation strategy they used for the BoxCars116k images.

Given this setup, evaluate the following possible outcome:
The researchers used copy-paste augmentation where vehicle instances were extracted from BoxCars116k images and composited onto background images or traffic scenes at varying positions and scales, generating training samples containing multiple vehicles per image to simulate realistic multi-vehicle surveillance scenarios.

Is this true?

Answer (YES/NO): NO